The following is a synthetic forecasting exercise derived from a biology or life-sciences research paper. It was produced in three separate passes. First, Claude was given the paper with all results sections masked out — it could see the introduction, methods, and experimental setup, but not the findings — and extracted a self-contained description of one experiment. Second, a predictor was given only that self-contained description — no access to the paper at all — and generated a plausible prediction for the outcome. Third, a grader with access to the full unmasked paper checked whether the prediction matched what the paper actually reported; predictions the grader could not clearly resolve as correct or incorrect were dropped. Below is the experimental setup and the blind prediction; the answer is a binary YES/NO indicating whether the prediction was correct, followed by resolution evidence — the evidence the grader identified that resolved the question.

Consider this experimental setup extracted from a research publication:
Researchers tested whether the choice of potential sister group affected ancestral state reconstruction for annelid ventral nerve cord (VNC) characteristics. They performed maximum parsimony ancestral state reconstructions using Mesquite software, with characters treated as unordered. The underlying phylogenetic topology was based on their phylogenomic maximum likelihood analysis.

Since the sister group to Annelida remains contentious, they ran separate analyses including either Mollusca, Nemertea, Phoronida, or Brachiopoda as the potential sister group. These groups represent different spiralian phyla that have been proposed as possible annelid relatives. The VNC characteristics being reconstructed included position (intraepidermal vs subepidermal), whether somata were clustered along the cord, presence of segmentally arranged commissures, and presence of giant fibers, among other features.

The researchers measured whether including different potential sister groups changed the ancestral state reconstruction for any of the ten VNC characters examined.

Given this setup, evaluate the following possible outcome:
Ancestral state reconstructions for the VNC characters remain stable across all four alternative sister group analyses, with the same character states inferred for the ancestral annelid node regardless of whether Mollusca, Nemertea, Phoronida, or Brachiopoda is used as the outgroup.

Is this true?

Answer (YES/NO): NO